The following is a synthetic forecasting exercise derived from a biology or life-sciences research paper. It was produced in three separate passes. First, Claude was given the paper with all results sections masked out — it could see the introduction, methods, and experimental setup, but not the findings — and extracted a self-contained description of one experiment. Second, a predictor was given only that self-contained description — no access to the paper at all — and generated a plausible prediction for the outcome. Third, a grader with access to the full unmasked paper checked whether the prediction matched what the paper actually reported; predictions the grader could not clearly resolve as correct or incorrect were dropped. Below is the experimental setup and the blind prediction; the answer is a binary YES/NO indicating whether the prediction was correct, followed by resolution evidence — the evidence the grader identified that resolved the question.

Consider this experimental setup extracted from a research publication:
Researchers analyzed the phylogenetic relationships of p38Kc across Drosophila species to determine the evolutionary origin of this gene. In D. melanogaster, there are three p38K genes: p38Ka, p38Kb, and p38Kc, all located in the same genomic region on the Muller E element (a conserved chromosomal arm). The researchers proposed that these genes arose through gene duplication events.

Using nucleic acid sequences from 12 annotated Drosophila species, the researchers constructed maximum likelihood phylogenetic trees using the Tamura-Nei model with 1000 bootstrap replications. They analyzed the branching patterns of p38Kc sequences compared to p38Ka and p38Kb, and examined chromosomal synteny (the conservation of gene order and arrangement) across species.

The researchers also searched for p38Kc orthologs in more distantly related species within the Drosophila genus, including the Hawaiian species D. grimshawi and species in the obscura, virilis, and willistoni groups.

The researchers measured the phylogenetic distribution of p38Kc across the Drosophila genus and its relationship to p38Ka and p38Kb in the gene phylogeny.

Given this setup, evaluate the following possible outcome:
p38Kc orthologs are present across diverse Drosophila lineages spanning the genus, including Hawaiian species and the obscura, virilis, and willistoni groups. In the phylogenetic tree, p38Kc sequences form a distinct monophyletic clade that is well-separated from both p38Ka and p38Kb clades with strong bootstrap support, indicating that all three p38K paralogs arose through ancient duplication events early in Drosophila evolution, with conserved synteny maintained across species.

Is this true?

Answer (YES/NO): NO